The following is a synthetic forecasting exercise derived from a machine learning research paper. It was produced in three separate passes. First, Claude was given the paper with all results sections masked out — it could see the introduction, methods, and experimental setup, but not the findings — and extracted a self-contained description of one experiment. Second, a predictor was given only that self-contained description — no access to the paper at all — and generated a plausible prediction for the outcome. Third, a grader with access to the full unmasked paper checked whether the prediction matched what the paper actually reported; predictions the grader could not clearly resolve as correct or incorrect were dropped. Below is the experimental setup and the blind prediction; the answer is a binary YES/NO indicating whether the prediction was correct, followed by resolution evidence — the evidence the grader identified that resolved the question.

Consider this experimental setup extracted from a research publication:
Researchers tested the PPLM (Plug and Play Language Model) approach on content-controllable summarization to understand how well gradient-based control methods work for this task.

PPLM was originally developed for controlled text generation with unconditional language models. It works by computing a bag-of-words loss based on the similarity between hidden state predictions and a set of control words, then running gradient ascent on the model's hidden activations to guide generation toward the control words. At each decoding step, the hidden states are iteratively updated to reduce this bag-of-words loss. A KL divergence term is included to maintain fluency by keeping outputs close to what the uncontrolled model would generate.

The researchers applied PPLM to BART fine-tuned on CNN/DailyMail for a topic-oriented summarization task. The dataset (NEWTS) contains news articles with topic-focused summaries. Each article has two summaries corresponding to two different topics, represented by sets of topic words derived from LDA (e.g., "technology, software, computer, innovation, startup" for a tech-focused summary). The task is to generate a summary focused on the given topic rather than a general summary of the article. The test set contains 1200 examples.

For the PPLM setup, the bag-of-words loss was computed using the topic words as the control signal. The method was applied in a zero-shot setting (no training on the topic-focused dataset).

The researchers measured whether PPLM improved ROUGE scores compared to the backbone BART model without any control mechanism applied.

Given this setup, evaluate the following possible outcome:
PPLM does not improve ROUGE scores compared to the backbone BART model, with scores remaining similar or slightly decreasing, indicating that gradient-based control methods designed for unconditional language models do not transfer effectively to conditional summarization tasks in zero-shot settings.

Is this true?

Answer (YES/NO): YES